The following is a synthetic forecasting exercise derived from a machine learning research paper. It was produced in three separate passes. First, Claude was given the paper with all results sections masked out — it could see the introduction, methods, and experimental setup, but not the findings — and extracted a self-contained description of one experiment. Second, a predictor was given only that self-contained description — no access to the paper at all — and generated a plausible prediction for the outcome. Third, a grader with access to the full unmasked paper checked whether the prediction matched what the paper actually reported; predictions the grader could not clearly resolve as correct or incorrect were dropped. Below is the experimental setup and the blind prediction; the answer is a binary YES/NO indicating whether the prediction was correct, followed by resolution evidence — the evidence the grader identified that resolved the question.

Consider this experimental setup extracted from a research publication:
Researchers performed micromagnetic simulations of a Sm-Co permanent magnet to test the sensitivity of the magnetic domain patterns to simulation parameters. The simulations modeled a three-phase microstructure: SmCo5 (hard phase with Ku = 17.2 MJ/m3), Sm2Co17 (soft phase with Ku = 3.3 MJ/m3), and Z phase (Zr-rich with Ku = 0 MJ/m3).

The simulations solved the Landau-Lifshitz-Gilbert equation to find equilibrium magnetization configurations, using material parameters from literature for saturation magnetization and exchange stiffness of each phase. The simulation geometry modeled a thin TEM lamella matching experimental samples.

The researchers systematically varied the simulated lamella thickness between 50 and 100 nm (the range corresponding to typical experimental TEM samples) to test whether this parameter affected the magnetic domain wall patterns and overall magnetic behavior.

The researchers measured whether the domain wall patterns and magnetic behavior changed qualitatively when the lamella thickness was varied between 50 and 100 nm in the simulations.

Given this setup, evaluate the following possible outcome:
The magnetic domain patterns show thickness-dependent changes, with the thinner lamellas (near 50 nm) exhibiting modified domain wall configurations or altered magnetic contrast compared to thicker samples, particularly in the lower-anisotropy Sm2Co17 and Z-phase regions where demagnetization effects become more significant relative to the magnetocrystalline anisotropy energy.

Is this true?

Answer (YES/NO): NO